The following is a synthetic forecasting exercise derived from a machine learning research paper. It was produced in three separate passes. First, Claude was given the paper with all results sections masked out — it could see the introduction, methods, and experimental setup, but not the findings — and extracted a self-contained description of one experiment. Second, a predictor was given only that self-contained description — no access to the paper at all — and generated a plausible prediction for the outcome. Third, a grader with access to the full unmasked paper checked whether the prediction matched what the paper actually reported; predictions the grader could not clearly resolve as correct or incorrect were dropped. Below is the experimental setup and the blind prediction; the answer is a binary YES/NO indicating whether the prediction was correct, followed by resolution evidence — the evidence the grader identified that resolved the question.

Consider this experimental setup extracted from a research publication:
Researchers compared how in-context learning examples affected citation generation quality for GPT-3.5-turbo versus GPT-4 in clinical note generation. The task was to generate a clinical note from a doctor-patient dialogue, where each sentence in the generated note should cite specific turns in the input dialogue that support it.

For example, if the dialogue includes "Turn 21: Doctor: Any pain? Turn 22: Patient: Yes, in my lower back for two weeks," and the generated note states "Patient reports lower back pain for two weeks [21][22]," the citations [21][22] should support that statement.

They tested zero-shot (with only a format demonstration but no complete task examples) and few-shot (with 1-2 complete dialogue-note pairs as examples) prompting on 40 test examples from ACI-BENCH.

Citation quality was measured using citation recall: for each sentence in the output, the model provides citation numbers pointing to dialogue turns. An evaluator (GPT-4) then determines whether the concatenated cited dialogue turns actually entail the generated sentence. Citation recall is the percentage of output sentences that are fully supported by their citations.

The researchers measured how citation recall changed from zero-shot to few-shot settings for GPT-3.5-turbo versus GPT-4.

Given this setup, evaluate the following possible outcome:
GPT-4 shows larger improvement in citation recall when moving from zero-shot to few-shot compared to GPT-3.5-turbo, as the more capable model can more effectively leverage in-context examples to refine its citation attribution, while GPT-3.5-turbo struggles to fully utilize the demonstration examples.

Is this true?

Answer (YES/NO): NO